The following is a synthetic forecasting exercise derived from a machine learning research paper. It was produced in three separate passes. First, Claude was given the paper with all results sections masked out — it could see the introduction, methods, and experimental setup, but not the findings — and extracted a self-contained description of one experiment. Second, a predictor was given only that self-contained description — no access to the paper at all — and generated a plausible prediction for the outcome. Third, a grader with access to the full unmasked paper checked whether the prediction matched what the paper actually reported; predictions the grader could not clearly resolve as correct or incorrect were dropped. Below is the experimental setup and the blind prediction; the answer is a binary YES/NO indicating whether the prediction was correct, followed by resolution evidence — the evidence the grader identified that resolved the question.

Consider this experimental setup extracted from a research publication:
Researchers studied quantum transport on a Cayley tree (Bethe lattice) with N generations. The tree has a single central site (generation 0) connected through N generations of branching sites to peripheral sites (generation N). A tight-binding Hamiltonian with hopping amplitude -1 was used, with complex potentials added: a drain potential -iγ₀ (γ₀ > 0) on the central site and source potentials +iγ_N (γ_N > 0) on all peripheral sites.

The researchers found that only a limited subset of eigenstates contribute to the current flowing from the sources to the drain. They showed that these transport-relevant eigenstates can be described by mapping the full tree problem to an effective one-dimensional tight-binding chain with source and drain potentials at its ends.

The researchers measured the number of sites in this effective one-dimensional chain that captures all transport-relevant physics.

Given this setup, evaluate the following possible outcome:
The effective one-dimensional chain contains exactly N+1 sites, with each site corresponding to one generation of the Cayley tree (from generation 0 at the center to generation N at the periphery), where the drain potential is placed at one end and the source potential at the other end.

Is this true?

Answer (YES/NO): YES